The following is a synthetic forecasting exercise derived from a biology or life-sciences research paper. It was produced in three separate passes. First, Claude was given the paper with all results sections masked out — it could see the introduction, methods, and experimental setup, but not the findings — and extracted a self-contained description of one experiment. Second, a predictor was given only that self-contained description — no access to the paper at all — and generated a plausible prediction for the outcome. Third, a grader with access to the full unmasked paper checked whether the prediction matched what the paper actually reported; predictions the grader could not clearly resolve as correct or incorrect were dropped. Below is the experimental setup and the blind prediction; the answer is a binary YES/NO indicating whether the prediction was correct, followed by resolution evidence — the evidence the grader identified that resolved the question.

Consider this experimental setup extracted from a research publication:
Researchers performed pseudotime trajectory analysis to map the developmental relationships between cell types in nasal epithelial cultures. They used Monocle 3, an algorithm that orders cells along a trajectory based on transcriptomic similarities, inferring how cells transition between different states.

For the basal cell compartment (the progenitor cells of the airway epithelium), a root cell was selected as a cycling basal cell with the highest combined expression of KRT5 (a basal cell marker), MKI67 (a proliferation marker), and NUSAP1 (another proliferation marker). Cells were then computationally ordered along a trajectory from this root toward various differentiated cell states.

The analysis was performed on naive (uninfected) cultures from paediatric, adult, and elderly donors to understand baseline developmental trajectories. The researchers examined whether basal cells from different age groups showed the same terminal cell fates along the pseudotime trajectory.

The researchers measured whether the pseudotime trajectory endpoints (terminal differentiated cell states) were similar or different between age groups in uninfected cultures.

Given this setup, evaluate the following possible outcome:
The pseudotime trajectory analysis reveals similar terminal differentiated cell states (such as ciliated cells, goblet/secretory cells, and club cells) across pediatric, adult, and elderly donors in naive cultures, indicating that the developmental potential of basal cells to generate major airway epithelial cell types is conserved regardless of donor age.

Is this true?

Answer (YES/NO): NO